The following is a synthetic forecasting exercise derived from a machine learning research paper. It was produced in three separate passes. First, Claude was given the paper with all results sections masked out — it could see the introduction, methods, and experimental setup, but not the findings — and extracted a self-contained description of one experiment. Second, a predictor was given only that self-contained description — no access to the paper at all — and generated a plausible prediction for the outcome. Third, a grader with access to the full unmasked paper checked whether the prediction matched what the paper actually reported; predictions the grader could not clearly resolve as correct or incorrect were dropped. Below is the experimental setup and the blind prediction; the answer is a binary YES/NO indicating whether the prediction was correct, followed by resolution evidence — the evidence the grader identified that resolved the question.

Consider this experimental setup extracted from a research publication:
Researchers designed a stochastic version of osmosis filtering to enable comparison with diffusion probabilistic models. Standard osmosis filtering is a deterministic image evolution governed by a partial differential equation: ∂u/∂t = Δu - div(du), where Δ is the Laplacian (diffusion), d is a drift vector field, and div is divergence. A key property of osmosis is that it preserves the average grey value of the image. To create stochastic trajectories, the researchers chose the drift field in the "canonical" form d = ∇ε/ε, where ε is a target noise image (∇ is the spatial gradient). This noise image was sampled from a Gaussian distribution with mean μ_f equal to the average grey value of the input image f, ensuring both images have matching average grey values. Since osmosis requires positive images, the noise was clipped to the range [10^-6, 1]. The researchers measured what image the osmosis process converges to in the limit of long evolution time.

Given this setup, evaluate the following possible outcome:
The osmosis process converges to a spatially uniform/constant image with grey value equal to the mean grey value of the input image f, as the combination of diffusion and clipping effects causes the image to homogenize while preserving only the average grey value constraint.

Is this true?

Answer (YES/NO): NO